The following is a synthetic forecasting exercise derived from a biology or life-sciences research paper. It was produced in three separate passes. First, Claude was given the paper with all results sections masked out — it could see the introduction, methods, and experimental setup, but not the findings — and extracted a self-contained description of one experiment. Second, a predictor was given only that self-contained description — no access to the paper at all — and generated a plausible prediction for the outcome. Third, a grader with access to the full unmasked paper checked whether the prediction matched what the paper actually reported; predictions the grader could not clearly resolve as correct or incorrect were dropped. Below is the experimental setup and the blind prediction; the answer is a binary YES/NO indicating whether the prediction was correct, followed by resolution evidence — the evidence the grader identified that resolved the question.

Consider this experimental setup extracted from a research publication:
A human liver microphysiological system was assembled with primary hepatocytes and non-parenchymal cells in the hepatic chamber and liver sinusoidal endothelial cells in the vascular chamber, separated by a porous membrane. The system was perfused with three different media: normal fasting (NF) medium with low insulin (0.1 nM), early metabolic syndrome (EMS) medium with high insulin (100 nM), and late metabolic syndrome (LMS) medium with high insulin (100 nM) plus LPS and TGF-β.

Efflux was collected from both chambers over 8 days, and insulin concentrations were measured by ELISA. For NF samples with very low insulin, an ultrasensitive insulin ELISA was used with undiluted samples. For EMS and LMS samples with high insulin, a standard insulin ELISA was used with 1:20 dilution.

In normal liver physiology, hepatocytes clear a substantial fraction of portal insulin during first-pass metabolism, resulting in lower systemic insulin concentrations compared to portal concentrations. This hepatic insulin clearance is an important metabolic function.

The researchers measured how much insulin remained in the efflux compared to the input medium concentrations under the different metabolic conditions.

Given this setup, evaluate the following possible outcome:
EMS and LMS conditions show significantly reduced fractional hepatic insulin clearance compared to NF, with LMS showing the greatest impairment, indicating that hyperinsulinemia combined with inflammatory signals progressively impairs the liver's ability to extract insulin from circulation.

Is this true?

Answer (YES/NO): YES